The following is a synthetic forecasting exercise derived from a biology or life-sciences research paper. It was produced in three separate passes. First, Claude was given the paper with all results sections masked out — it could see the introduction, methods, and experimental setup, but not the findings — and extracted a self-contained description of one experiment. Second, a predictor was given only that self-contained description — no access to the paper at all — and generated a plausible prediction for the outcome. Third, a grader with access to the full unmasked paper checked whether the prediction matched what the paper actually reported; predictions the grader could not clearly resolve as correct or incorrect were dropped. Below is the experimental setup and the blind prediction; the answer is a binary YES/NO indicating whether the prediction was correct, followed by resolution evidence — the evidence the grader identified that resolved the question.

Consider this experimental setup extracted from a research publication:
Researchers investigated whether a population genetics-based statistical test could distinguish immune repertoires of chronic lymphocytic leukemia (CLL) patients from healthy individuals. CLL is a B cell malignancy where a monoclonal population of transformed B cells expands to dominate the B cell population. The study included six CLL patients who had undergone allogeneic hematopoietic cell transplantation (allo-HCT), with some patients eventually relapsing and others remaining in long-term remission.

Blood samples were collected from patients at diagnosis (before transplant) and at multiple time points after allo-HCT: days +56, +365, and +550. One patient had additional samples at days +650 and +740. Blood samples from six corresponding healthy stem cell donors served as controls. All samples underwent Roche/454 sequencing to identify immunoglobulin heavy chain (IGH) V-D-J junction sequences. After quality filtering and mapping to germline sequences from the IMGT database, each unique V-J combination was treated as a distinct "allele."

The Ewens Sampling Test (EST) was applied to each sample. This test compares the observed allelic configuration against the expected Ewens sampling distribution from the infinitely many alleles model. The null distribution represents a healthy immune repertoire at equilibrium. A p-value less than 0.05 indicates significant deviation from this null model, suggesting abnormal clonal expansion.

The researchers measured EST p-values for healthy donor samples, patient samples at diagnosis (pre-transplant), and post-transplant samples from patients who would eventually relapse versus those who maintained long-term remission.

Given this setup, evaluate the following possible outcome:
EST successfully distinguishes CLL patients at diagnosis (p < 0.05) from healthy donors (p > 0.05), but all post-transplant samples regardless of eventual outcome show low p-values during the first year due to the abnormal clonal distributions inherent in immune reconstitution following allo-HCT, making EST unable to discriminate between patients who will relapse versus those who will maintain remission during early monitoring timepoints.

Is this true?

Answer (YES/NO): NO